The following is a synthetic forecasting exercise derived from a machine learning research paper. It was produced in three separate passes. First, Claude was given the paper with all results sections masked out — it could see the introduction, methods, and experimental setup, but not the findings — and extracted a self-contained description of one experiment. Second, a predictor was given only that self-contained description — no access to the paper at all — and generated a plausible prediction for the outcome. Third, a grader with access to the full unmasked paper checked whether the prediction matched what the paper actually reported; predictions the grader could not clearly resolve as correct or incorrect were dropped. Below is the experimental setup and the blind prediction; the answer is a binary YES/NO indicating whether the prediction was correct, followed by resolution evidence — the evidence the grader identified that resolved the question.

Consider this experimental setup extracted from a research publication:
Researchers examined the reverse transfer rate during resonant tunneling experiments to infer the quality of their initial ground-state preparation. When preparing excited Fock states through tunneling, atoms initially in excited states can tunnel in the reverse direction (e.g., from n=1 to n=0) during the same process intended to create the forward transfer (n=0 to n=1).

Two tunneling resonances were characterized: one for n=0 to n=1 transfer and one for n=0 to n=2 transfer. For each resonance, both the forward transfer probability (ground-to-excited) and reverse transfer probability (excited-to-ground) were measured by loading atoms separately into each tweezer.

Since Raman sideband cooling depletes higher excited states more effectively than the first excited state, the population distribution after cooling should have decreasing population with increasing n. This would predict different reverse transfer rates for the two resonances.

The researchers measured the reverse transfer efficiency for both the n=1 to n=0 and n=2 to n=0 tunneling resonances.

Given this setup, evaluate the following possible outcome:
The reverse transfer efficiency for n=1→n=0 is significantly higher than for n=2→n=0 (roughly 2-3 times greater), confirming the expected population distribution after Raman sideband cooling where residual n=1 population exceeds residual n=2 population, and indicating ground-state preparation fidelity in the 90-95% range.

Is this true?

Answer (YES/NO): NO